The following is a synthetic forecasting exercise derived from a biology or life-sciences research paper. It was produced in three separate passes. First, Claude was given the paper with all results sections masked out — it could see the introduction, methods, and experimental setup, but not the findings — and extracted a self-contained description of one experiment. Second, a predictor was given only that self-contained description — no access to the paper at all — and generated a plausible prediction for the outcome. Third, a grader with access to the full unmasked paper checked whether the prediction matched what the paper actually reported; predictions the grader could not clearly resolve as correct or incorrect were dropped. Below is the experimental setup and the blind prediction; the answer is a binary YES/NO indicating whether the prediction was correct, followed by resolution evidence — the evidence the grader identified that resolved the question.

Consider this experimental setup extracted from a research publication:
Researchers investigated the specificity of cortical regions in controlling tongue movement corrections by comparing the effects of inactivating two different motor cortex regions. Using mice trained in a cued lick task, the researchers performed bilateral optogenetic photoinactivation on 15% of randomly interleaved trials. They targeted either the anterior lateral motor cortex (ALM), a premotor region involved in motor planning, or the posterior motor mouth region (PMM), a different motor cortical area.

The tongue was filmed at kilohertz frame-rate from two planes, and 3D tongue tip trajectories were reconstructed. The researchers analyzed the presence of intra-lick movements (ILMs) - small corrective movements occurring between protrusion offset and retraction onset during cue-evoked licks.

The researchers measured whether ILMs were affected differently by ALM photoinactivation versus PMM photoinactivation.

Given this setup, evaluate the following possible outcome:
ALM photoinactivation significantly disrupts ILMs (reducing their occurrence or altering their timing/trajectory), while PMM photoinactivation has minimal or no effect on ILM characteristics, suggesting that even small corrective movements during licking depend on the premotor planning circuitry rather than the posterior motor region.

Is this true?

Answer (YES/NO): YES